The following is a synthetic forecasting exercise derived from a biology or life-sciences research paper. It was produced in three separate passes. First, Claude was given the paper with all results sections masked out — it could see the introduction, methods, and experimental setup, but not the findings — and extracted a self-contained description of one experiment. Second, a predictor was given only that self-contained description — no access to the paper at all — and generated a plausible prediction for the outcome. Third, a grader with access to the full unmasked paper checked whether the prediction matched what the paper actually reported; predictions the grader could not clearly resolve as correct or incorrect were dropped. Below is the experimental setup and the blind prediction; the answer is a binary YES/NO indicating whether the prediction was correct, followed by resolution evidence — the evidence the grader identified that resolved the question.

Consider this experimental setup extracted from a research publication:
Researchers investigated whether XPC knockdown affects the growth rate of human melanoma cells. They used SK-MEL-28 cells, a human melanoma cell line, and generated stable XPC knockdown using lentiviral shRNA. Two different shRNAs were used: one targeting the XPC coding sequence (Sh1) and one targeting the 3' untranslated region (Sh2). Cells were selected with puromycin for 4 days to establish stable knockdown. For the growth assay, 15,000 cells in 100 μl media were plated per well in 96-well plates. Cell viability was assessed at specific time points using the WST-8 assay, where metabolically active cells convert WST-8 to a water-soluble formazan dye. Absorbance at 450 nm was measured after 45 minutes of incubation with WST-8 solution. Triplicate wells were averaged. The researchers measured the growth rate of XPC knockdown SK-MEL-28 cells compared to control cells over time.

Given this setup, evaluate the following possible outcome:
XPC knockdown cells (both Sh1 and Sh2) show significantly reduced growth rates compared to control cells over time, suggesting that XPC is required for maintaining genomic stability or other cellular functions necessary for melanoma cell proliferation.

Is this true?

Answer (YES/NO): NO